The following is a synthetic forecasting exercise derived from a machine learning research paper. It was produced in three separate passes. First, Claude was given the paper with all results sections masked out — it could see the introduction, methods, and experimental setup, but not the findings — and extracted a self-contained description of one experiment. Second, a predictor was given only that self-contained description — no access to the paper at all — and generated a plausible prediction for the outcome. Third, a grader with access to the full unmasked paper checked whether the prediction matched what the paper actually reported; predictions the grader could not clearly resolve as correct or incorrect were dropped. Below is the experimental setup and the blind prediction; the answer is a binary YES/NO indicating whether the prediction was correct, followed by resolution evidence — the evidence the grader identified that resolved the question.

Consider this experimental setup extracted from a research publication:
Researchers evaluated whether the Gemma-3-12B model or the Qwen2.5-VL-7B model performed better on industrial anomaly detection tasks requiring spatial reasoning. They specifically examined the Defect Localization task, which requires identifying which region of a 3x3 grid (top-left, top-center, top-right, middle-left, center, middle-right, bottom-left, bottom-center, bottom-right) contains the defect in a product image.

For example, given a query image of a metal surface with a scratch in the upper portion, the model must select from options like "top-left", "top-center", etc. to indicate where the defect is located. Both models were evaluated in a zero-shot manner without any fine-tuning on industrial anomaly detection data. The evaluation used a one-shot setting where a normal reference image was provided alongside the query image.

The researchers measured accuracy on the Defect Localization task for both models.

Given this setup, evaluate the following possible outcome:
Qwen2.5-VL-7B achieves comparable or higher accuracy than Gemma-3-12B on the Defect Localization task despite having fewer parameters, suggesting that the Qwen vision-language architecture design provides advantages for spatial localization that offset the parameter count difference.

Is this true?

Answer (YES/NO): YES